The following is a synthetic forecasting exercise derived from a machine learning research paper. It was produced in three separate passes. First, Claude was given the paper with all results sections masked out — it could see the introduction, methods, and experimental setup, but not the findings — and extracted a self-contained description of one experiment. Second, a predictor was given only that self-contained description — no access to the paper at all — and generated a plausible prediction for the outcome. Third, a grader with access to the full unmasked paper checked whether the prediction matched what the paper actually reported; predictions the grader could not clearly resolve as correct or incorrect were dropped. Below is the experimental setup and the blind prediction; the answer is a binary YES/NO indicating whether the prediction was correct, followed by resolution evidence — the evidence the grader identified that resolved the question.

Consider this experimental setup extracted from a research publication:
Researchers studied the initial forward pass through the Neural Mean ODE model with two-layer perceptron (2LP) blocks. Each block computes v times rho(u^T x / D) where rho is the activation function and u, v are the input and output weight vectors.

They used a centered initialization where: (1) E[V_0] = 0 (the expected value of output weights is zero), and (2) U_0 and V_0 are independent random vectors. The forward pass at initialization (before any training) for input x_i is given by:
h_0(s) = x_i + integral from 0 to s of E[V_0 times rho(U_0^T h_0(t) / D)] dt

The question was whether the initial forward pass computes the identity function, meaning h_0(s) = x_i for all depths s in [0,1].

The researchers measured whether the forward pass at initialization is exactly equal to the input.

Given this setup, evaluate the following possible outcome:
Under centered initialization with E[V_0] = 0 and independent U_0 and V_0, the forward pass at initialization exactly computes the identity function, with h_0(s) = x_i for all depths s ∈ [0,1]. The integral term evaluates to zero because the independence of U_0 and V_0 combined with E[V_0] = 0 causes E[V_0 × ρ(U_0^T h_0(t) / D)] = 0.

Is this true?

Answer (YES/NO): YES